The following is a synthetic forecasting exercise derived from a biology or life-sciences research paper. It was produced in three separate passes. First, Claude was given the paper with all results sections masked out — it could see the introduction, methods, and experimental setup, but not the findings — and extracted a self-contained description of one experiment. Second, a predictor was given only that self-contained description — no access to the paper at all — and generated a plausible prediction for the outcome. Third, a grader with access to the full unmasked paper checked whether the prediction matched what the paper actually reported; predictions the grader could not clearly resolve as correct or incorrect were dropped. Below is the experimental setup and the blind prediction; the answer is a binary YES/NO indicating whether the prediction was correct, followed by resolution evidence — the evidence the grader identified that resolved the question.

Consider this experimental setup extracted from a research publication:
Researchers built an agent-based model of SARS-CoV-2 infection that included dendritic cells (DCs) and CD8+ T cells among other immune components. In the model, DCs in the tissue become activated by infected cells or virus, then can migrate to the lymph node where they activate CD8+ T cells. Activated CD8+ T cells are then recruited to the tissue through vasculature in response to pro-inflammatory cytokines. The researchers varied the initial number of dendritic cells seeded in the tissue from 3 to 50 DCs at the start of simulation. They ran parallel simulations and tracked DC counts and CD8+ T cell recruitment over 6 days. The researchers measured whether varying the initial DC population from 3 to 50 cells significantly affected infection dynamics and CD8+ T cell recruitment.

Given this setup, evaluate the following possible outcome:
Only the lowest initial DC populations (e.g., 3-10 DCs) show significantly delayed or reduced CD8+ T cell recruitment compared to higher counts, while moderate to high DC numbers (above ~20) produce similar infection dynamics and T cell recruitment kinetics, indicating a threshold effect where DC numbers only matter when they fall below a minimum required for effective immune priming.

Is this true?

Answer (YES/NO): NO